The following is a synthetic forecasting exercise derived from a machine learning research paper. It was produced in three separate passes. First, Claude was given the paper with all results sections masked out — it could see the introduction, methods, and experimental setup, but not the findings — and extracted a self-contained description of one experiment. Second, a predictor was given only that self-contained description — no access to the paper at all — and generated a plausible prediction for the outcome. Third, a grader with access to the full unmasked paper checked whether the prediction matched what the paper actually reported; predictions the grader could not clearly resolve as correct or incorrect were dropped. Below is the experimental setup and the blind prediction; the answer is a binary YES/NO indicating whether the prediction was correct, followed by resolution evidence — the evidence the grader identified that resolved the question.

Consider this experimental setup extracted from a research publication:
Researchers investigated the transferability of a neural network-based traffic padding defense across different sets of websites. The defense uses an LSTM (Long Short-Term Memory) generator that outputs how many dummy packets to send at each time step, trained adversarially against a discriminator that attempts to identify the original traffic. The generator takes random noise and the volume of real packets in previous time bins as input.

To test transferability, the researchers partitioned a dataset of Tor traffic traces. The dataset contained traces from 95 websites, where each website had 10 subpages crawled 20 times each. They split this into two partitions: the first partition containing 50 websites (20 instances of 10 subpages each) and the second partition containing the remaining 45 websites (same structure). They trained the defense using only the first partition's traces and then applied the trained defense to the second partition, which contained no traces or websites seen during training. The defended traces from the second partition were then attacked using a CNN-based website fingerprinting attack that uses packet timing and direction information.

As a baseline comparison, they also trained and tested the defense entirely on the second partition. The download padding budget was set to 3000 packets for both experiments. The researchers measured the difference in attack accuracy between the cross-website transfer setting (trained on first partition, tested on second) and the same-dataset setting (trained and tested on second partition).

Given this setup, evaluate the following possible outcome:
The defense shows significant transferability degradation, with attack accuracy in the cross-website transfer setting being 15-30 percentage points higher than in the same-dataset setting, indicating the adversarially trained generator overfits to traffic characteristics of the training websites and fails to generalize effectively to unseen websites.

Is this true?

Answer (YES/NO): NO